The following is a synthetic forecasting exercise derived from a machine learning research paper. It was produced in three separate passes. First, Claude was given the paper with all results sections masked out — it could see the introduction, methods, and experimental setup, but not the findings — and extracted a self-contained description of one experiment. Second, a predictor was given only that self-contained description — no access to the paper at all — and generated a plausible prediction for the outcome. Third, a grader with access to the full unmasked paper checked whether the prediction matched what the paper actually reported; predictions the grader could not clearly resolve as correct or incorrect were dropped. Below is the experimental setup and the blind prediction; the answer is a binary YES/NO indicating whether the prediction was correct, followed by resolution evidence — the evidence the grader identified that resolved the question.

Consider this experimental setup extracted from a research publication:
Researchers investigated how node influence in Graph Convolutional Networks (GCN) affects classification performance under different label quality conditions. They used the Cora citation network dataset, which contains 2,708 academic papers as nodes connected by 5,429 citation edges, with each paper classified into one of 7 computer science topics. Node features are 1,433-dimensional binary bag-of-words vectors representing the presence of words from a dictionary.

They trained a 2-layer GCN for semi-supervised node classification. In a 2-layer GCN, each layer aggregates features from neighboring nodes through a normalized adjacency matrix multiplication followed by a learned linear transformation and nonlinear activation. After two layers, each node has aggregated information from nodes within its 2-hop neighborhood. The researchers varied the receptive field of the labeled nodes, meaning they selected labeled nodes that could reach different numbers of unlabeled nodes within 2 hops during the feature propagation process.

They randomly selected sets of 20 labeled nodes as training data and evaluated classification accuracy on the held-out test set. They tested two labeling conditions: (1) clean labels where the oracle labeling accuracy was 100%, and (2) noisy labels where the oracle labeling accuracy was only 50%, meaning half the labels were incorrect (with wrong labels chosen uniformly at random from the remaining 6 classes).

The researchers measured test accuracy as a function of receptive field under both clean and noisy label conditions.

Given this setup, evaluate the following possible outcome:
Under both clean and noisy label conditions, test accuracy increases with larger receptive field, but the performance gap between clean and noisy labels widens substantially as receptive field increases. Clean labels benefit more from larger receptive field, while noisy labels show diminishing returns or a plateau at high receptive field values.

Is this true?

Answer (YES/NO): NO